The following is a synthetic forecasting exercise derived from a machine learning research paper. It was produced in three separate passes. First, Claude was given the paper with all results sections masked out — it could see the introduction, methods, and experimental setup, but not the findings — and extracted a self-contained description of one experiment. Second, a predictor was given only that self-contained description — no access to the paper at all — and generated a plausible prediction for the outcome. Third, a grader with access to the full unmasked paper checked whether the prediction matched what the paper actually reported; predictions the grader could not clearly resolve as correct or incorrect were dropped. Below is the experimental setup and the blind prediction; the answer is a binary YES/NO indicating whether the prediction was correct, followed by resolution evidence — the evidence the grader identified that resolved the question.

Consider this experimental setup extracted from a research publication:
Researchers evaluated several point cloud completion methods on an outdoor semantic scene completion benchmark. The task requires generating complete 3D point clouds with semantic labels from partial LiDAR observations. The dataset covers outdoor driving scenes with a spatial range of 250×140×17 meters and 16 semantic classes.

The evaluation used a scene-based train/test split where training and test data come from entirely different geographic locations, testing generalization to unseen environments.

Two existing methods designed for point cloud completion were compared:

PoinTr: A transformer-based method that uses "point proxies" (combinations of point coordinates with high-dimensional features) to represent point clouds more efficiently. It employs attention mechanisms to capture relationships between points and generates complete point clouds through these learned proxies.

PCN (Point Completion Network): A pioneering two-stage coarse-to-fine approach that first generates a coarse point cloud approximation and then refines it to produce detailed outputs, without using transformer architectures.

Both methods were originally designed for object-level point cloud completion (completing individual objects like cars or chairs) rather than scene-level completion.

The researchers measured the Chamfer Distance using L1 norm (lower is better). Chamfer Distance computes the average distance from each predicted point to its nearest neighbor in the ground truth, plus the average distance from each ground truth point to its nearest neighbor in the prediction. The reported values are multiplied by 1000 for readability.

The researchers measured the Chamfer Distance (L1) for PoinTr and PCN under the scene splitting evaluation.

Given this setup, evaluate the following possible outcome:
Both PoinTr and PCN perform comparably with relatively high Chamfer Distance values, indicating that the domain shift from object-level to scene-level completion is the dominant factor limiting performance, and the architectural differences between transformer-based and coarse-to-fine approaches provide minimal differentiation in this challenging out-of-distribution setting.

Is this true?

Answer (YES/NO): NO